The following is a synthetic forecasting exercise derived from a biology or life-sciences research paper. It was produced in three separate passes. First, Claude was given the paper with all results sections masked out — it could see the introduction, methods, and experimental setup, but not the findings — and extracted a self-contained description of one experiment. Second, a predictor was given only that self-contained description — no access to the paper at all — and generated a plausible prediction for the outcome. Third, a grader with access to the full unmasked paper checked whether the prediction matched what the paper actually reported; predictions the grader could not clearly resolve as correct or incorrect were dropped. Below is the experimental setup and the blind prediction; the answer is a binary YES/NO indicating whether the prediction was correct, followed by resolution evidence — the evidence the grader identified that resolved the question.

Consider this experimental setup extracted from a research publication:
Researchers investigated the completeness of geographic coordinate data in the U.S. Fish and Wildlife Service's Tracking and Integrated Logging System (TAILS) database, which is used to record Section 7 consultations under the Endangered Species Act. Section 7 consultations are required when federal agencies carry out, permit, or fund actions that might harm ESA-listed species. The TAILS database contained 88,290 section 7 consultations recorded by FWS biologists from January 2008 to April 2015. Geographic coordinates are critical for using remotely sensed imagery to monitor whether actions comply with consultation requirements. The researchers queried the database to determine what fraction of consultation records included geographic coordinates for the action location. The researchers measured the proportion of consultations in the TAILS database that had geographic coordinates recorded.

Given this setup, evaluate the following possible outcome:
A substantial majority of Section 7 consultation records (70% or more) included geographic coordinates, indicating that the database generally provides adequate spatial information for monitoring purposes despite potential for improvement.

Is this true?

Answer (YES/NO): NO